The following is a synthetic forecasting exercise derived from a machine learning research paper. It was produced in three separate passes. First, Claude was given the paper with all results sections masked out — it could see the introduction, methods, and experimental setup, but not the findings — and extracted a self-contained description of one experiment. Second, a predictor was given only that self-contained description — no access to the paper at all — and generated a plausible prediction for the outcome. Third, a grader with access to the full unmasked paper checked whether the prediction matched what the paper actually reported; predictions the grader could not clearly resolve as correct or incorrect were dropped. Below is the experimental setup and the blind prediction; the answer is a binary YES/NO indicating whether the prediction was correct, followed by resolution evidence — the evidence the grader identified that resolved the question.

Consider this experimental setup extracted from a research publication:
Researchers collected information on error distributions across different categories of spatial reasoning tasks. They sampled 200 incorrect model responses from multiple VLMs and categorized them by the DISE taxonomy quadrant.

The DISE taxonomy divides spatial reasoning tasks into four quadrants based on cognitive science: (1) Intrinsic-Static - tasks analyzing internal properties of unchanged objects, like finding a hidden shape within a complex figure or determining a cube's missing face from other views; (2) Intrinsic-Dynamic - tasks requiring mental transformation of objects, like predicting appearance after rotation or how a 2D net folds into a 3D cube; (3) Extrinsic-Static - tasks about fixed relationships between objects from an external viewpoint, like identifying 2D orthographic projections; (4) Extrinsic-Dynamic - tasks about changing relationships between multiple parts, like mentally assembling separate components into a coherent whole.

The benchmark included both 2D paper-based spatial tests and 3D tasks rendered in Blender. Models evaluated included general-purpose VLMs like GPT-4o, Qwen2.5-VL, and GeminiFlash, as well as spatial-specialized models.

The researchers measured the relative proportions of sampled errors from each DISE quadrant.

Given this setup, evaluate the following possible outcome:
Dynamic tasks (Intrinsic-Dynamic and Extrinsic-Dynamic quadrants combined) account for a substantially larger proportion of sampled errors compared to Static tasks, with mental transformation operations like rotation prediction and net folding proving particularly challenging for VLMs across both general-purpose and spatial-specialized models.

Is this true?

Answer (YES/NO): YES